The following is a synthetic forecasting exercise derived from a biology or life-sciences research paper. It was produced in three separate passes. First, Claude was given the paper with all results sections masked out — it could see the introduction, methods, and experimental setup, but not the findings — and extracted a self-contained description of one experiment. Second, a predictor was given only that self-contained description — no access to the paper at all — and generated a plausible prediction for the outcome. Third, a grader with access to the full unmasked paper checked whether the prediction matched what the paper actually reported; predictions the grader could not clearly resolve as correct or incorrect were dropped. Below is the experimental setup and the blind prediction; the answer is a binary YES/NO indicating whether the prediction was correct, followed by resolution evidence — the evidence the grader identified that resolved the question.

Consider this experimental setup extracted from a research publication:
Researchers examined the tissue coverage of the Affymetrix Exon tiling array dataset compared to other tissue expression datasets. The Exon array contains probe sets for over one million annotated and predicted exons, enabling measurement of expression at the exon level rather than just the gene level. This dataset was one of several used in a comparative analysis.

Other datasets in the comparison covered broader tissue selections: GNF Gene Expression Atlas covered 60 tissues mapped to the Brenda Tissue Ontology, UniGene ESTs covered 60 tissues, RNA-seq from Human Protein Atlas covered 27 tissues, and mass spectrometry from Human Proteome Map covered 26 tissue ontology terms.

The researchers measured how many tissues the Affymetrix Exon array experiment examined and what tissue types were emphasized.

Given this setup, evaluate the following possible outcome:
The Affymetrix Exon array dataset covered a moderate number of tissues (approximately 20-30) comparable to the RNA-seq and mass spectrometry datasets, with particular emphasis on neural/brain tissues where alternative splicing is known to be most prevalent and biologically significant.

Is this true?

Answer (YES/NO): NO